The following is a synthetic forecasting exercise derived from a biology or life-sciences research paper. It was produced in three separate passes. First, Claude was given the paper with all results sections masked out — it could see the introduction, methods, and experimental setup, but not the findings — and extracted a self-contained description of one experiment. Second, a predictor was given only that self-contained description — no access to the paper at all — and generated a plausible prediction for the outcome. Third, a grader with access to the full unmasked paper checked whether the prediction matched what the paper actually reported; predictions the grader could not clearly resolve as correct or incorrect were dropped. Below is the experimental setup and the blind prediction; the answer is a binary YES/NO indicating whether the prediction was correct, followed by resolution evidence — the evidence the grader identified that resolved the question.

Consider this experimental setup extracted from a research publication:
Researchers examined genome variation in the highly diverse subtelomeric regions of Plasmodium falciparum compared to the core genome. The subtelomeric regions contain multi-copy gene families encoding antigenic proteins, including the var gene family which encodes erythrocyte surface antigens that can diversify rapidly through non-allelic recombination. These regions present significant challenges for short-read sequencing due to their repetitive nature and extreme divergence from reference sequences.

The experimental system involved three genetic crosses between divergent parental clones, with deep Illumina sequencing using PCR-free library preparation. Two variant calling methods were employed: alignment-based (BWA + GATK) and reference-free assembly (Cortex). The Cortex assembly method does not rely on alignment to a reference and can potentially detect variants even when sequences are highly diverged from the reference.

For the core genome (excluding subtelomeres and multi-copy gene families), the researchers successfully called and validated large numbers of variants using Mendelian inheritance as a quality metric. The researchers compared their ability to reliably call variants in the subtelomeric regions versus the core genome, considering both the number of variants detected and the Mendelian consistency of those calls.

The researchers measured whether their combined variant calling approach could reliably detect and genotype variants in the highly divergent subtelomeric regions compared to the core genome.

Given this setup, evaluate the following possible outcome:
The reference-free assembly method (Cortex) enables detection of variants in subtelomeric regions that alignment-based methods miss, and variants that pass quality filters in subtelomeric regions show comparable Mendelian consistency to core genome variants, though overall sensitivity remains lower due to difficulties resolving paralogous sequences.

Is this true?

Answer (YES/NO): NO